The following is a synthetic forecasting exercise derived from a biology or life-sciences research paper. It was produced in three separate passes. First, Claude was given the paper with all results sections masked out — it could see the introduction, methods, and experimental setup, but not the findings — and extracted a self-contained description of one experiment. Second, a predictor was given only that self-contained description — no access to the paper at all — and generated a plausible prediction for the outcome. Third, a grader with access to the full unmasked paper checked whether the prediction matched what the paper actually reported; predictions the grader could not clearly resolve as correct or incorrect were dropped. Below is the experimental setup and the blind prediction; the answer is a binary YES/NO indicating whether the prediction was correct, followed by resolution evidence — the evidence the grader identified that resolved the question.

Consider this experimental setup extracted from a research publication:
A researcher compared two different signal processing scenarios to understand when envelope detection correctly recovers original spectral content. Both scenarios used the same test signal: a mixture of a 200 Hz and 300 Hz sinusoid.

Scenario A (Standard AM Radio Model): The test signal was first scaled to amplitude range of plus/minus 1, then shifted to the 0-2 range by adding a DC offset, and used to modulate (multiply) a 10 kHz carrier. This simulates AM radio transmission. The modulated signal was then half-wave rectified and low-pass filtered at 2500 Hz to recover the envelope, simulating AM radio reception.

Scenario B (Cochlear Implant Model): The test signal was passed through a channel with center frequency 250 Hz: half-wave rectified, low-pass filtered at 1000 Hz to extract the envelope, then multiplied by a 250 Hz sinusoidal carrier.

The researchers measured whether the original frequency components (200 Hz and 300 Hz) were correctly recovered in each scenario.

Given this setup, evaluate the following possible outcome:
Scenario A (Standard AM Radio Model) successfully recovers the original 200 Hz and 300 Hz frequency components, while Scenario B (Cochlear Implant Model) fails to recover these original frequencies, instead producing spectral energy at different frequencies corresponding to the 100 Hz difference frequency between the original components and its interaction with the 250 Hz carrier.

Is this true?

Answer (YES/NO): YES